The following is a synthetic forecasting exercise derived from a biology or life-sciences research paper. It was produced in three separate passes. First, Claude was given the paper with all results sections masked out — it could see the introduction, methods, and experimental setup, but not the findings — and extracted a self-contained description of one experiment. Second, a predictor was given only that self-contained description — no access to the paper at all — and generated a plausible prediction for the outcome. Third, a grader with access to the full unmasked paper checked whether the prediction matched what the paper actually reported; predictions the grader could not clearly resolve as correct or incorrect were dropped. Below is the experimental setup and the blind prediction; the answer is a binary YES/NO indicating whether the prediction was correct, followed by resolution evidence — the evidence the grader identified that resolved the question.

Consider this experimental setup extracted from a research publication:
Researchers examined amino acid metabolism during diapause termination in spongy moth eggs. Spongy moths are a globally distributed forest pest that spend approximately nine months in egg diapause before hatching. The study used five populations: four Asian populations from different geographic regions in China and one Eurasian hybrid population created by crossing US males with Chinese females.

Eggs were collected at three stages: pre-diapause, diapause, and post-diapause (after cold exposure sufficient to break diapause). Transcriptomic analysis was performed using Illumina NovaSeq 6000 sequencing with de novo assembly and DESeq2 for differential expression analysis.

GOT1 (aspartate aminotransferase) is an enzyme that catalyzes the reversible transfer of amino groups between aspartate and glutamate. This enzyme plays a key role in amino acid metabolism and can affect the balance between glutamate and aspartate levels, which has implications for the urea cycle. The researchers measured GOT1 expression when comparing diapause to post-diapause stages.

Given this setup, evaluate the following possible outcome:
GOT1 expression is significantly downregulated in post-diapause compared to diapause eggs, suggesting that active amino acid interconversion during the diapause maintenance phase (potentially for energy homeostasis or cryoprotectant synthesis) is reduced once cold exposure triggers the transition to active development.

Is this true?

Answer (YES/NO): NO